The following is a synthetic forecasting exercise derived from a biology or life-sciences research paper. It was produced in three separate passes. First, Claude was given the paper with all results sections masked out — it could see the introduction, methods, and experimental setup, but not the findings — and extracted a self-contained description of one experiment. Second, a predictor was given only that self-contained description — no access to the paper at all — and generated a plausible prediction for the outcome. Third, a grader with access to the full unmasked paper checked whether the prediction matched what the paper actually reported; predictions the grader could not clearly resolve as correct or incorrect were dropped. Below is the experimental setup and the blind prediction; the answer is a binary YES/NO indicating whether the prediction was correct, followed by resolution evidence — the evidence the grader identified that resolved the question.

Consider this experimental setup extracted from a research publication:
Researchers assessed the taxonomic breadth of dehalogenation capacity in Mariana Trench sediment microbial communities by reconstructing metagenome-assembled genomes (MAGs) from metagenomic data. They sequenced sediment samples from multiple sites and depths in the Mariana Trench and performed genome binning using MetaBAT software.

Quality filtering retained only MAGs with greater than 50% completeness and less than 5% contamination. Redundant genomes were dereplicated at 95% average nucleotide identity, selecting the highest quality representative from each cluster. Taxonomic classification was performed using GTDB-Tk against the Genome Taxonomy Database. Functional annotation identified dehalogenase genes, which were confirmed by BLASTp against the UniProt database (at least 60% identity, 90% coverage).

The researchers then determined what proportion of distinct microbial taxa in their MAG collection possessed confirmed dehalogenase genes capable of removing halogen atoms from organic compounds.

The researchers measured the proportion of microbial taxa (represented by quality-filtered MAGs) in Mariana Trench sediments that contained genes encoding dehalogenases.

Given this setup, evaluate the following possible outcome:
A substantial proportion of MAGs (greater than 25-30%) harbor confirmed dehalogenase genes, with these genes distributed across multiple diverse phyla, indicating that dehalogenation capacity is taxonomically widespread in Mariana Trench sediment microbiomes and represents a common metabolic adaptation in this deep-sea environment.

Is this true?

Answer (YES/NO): YES